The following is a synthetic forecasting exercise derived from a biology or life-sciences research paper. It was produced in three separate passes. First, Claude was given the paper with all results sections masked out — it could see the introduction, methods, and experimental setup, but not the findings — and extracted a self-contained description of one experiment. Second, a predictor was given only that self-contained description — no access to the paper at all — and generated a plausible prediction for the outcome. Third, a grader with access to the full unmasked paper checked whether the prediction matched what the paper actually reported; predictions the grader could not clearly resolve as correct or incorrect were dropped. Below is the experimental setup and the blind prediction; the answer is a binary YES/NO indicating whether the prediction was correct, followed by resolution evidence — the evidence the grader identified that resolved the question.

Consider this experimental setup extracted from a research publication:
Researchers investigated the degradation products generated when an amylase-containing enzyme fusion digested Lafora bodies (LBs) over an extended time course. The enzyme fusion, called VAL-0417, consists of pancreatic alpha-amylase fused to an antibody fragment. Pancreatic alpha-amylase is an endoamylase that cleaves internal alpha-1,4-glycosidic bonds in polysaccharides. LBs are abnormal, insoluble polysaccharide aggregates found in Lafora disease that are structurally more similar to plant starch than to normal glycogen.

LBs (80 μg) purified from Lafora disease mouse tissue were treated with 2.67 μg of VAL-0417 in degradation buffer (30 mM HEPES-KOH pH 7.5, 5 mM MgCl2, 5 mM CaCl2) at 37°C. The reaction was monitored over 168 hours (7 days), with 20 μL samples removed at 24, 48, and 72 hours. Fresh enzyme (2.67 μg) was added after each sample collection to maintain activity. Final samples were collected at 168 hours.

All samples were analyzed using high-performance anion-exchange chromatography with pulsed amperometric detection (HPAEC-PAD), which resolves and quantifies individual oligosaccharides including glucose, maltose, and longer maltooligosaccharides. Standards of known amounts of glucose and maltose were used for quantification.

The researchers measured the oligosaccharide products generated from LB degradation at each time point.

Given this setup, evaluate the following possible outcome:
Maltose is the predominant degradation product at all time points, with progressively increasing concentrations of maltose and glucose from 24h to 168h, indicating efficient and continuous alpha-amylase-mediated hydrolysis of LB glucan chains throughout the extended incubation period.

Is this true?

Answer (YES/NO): NO